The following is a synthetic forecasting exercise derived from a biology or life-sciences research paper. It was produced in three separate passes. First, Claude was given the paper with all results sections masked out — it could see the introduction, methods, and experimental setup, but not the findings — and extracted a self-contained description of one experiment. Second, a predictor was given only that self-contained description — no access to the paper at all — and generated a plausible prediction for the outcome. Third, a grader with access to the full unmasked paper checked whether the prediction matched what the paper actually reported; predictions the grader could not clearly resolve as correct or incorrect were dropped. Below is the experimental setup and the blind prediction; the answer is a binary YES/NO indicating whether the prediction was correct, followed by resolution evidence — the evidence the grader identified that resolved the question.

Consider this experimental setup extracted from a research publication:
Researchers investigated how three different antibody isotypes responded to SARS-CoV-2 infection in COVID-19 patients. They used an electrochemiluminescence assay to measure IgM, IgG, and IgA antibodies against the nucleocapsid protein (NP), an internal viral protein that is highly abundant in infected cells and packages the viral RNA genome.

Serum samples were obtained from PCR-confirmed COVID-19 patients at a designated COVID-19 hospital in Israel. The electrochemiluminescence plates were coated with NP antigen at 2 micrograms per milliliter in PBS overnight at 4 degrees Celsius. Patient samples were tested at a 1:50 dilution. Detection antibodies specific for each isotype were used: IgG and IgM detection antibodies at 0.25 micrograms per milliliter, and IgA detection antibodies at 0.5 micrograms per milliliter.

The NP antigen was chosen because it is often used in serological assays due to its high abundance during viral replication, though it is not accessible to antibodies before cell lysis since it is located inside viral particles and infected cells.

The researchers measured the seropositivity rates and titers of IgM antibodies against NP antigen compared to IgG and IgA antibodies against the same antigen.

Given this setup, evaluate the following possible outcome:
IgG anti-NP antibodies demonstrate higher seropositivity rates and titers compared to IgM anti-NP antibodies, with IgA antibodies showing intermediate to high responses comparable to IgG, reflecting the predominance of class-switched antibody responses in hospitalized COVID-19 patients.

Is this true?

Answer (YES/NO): NO